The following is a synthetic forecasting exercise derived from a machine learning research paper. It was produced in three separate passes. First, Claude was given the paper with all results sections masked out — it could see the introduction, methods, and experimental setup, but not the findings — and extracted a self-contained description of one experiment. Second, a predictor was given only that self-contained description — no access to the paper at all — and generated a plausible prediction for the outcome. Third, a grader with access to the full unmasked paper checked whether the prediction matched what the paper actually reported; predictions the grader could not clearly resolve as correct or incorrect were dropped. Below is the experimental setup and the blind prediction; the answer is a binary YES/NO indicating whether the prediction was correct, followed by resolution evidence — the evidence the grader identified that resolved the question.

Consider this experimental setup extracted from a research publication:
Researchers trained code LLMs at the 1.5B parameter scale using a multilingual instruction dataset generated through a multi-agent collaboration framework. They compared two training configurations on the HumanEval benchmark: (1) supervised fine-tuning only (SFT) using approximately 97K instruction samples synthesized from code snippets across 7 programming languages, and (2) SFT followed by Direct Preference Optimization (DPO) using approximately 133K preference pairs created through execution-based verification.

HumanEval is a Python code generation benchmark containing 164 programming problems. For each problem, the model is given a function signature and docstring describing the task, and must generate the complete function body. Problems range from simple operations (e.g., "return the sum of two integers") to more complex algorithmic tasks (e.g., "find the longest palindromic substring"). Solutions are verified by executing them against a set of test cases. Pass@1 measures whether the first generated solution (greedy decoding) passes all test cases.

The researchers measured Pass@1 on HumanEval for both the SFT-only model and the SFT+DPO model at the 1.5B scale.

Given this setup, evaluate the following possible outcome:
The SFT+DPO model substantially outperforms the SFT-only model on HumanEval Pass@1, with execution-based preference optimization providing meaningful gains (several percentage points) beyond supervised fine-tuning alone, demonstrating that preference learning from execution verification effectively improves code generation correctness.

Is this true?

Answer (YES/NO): NO